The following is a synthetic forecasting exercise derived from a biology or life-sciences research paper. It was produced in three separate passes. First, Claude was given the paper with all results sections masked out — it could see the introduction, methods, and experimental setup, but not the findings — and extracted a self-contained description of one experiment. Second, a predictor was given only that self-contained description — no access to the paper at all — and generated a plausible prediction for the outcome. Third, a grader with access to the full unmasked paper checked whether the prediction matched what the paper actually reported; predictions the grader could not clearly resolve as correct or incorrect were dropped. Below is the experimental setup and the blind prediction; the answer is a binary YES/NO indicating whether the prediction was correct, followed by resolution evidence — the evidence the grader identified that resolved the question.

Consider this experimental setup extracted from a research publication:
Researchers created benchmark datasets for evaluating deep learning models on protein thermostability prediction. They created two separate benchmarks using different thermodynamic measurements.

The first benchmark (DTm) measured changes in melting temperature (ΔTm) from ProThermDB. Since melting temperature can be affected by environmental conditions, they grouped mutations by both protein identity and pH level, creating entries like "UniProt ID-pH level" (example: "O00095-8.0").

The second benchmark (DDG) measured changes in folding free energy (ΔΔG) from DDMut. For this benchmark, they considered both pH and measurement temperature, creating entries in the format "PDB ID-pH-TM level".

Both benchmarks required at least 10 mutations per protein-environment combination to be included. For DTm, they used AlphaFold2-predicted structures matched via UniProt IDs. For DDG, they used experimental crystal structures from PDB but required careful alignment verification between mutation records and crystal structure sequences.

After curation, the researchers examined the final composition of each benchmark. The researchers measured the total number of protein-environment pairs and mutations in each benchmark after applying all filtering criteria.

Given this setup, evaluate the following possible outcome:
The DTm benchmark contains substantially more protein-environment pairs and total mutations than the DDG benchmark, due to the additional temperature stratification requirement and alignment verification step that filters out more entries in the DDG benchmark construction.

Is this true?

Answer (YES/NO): YES